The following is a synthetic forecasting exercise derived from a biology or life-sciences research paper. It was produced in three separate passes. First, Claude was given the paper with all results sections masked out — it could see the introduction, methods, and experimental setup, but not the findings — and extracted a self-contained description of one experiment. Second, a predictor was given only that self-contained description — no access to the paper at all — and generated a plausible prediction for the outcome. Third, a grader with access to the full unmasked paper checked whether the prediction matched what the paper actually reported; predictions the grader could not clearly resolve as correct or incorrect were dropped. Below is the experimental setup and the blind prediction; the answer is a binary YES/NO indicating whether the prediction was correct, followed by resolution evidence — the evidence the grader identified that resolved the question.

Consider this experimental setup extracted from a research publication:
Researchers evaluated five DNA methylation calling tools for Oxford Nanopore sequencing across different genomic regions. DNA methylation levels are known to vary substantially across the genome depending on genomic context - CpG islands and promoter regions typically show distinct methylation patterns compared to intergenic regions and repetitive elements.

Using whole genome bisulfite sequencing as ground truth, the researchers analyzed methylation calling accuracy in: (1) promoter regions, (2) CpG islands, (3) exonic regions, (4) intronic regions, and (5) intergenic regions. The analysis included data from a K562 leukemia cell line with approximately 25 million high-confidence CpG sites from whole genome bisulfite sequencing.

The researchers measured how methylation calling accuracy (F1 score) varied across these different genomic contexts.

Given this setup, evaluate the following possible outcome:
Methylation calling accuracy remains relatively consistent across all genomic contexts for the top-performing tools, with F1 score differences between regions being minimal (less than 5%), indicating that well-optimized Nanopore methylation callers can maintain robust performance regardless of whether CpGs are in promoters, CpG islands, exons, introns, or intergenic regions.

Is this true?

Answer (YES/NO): NO